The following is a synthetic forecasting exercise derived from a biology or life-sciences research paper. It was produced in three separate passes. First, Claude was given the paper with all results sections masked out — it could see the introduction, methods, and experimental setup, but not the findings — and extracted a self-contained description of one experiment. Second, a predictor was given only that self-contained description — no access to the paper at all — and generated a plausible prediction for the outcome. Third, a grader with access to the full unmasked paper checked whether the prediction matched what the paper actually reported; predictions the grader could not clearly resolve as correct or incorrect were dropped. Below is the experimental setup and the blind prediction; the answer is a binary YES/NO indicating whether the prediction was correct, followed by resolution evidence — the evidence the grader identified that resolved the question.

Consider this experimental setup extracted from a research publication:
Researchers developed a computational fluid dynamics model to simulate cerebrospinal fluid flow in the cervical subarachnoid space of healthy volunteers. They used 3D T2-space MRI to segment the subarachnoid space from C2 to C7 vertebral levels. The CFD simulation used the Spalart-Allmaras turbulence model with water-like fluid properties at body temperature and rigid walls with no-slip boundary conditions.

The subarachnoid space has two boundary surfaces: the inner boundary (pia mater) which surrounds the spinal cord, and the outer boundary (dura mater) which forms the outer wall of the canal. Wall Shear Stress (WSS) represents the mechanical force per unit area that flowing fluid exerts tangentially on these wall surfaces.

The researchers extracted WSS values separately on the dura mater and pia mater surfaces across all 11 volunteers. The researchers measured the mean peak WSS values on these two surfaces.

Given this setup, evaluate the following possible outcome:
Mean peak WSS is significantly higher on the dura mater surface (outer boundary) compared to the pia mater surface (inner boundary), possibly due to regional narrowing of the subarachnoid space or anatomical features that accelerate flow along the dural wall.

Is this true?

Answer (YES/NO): NO